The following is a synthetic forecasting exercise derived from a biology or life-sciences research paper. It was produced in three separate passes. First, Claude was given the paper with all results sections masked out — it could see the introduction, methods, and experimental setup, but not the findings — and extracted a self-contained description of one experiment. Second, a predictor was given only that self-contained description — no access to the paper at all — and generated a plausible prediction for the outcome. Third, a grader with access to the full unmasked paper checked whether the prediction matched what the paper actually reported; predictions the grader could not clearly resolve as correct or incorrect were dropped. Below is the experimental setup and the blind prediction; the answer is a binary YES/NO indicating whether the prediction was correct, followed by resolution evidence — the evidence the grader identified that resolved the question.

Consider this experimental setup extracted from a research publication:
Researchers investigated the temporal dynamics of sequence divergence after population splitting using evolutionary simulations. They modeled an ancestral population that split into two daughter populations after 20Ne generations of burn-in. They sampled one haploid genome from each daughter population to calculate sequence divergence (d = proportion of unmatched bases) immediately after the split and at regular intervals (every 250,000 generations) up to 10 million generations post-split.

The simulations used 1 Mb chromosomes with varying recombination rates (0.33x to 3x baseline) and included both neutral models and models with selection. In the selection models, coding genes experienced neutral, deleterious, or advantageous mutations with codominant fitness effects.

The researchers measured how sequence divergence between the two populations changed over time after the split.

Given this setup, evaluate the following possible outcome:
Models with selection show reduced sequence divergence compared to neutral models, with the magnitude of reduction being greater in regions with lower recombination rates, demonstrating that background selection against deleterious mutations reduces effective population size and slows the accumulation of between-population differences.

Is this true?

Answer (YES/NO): NO